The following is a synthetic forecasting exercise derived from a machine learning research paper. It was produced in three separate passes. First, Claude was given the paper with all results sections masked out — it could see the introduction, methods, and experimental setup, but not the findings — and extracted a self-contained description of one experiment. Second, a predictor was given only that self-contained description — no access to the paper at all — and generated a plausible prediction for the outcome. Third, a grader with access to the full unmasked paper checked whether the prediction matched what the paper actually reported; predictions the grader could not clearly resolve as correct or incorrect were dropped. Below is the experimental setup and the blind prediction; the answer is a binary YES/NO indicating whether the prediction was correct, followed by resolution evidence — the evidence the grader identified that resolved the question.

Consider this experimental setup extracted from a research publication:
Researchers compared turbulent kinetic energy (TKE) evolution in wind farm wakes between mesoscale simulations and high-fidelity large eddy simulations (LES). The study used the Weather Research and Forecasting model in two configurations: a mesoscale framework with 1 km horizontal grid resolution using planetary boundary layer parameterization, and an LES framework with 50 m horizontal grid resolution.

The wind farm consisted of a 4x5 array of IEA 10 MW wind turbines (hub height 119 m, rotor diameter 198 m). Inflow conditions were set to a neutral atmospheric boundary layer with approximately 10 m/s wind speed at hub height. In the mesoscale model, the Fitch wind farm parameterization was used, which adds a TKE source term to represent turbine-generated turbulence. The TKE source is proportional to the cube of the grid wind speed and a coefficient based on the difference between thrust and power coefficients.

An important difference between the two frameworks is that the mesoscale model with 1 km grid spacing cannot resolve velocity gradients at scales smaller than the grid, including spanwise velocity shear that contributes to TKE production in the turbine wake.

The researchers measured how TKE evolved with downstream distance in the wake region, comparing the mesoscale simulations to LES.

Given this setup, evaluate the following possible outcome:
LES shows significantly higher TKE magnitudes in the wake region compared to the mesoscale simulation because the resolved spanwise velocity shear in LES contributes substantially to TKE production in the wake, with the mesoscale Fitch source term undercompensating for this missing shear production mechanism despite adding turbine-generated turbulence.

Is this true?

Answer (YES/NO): NO